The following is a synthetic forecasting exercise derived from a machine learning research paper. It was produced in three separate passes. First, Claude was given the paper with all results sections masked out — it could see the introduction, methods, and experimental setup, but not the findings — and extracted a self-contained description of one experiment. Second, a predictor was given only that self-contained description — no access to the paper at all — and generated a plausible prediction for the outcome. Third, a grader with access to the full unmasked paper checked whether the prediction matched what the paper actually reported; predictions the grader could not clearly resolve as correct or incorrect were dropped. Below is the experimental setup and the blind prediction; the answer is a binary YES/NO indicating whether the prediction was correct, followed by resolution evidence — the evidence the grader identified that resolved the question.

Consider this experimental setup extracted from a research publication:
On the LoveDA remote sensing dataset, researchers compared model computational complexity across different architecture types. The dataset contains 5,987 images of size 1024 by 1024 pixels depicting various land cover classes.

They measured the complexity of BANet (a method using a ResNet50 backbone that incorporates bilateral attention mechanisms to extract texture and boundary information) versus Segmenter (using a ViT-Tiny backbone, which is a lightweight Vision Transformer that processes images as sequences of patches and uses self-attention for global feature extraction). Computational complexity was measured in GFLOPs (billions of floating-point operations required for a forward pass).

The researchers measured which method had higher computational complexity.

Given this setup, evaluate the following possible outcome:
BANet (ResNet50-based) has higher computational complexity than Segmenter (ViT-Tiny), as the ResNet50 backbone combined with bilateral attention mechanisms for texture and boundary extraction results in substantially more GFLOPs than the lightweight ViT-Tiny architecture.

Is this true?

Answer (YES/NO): YES